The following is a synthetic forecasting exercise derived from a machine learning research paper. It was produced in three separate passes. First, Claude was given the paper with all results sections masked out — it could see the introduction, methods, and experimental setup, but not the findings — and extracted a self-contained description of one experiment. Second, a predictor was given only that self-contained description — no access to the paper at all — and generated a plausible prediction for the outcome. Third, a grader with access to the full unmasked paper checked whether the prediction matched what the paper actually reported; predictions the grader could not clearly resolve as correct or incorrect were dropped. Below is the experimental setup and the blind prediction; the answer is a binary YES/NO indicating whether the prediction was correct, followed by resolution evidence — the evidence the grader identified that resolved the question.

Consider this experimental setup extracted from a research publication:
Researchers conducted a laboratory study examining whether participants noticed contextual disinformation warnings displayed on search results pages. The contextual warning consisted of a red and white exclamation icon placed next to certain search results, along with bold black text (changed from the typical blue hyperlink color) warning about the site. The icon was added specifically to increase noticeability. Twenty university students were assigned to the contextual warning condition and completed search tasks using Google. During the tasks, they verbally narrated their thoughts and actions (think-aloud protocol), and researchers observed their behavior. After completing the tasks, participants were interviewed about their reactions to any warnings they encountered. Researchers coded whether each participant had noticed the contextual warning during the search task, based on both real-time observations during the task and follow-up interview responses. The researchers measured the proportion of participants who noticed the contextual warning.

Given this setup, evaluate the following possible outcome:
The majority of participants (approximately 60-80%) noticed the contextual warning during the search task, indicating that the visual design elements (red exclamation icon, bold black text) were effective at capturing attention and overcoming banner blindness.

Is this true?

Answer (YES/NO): NO